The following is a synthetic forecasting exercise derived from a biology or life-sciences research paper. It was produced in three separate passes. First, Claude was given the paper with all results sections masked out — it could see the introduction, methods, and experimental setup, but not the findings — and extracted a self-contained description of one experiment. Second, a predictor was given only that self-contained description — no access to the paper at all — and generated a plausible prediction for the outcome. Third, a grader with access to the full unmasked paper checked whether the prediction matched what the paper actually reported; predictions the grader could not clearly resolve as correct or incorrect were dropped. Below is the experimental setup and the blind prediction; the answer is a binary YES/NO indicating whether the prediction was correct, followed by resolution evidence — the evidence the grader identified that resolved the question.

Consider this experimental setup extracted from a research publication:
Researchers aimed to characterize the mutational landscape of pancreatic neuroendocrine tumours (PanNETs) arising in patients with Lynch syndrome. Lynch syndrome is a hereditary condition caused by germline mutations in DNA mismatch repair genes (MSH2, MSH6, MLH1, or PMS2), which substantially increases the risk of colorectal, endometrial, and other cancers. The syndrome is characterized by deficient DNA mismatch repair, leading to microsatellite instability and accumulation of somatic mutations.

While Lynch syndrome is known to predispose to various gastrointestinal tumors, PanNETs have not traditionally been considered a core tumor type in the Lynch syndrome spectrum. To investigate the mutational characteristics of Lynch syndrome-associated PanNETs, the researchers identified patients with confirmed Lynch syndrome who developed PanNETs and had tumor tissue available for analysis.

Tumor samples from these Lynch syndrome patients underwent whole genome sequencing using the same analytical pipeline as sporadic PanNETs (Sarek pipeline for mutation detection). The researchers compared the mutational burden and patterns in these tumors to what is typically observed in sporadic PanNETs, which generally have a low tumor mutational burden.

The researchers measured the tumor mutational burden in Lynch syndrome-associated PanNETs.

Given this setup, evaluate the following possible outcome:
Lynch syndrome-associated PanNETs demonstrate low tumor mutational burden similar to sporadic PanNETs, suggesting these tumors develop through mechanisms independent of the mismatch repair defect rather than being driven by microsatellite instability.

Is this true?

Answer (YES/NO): YES